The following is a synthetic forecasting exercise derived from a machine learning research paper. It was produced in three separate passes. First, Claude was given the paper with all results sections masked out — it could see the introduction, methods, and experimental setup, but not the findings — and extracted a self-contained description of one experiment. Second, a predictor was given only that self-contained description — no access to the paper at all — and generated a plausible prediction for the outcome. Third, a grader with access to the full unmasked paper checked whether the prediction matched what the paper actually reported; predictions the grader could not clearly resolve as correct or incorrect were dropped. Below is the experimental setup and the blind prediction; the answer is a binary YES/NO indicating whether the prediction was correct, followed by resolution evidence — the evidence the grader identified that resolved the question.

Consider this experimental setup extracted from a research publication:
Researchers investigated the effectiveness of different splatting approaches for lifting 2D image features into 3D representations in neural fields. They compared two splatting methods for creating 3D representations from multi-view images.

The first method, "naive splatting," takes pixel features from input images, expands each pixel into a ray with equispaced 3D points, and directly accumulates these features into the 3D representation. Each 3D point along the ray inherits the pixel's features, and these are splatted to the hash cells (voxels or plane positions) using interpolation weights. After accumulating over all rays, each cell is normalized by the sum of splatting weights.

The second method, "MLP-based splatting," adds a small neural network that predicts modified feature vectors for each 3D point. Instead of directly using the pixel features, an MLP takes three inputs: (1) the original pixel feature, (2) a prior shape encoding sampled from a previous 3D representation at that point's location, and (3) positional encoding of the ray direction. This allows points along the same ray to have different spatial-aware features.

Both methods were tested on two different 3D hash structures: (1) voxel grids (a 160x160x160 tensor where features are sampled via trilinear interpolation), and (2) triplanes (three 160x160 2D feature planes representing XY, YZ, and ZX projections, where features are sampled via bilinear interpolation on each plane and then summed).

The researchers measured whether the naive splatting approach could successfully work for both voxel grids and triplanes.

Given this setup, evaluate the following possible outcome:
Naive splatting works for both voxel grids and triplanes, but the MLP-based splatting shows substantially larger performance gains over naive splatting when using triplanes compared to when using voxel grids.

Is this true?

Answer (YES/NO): NO